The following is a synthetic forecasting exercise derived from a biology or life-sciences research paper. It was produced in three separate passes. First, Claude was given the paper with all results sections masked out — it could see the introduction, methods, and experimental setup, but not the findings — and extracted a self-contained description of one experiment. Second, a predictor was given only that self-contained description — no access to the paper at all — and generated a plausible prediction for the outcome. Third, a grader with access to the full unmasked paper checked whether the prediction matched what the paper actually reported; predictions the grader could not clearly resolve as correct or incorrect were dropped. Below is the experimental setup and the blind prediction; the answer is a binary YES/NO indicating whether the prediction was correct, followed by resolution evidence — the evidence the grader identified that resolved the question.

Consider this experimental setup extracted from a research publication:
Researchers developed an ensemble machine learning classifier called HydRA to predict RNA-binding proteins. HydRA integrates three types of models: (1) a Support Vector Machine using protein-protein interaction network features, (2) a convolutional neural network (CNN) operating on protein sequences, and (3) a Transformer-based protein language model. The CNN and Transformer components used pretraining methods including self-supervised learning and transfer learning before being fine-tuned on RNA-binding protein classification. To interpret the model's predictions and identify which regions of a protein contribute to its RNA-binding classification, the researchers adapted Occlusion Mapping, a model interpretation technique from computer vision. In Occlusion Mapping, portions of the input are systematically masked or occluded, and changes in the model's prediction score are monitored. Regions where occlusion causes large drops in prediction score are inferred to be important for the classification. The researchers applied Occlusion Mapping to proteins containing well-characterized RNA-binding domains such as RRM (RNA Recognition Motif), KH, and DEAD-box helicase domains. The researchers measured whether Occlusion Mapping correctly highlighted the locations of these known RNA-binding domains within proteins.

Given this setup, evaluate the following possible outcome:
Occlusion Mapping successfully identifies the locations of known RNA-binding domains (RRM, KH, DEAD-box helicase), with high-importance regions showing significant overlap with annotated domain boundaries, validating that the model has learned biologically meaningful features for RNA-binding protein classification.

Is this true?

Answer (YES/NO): YES